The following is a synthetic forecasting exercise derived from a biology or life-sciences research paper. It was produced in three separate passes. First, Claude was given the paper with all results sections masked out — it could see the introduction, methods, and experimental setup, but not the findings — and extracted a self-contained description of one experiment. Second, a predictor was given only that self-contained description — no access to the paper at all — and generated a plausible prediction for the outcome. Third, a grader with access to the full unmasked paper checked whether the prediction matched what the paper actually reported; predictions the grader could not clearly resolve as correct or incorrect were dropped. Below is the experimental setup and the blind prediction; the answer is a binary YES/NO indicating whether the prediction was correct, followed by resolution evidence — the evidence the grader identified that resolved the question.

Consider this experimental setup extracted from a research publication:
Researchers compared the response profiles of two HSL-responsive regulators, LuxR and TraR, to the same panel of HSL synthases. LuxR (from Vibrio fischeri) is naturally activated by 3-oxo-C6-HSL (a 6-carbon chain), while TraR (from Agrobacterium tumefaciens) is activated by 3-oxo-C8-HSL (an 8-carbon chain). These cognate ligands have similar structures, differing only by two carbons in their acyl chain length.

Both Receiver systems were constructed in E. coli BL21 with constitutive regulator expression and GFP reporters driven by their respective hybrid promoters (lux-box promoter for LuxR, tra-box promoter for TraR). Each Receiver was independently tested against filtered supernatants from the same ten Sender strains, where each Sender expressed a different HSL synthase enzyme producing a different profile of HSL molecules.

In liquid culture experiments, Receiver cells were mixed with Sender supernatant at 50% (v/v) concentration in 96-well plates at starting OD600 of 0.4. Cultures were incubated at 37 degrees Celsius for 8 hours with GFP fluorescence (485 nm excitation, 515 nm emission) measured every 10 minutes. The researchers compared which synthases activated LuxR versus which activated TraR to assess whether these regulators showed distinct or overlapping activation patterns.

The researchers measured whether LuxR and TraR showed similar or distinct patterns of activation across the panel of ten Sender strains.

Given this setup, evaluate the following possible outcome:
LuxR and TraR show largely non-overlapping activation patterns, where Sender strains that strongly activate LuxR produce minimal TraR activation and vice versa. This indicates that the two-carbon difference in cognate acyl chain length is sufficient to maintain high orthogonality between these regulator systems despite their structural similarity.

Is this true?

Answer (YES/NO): NO